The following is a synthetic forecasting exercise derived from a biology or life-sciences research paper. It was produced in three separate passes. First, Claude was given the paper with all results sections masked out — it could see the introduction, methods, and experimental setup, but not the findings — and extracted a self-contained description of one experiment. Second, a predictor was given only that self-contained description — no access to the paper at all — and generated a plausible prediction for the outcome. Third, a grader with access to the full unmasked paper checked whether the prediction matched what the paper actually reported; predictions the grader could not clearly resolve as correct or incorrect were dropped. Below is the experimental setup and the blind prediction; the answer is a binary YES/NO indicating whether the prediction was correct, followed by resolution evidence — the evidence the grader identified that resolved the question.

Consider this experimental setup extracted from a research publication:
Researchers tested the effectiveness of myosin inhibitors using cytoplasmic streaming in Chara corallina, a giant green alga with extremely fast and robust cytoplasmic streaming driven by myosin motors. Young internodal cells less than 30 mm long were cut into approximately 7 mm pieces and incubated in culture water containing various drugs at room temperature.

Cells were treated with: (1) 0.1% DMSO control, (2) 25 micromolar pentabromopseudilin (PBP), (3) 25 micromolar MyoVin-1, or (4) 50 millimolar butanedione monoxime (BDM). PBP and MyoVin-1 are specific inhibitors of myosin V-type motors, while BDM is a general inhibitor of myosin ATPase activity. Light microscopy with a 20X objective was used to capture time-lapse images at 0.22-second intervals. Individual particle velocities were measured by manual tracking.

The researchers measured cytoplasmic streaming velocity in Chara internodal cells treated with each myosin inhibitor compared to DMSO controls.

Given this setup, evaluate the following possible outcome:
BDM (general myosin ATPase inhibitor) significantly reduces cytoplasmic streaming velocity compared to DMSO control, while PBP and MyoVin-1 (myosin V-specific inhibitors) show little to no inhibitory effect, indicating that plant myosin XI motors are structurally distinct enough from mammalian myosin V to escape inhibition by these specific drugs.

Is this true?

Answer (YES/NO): NO